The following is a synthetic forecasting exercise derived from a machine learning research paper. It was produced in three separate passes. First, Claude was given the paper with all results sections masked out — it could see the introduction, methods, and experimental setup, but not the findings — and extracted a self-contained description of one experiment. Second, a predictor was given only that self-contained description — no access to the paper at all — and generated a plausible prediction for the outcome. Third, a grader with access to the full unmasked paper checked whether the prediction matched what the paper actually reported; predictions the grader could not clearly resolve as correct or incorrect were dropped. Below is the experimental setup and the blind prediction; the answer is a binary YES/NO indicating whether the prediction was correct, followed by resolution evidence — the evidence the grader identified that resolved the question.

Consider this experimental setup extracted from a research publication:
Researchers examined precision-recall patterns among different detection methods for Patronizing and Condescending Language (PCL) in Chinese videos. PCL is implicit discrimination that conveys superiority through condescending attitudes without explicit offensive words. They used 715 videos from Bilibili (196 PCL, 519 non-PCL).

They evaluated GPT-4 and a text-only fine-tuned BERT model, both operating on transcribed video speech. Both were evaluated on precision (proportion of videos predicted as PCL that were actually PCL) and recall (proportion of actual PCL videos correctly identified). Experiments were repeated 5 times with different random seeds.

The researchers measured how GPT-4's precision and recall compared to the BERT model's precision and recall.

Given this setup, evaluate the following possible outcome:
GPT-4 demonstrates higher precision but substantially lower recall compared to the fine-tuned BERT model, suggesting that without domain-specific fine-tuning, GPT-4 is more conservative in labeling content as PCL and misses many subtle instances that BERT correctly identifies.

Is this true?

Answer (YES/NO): NO